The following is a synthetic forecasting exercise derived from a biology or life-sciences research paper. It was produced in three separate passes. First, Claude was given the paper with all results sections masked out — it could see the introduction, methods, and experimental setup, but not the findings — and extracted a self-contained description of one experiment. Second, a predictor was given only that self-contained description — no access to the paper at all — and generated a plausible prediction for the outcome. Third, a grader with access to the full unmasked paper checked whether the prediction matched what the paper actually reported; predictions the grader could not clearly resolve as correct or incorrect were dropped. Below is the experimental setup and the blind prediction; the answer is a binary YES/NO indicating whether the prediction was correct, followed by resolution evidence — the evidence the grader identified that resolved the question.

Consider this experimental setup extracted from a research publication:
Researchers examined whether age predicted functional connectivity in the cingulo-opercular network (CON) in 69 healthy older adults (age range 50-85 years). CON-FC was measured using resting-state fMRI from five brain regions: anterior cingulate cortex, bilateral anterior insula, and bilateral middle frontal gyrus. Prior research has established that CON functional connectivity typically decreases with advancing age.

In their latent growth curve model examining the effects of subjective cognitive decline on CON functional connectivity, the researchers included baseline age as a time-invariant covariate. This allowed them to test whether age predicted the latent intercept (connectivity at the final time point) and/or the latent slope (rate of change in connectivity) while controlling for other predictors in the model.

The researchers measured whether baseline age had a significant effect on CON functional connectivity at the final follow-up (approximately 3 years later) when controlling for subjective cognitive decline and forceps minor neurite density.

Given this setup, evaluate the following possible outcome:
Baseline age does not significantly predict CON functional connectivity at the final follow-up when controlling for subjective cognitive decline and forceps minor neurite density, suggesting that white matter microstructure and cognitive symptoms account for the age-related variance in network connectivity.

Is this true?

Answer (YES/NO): YES